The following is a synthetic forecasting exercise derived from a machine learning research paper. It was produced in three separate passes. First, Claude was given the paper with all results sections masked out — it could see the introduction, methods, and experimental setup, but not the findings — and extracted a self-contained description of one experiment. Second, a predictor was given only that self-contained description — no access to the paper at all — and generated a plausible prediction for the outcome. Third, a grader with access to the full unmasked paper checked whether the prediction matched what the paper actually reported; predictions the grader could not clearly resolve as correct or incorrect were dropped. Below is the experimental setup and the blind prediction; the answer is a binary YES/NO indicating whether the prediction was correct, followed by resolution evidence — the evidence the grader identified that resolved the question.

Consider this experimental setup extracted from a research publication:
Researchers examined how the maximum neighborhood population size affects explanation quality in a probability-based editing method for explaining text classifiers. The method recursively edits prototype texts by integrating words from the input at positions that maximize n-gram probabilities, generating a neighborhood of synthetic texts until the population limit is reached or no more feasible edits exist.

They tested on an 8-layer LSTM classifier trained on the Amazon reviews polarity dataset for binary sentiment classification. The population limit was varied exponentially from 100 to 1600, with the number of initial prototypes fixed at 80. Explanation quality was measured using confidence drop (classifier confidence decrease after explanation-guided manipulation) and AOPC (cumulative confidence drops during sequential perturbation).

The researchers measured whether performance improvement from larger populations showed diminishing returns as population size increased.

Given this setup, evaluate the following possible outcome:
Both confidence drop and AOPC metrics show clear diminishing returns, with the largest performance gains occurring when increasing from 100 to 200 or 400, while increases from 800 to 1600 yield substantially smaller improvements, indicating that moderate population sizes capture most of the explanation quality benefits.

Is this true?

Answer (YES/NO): YES